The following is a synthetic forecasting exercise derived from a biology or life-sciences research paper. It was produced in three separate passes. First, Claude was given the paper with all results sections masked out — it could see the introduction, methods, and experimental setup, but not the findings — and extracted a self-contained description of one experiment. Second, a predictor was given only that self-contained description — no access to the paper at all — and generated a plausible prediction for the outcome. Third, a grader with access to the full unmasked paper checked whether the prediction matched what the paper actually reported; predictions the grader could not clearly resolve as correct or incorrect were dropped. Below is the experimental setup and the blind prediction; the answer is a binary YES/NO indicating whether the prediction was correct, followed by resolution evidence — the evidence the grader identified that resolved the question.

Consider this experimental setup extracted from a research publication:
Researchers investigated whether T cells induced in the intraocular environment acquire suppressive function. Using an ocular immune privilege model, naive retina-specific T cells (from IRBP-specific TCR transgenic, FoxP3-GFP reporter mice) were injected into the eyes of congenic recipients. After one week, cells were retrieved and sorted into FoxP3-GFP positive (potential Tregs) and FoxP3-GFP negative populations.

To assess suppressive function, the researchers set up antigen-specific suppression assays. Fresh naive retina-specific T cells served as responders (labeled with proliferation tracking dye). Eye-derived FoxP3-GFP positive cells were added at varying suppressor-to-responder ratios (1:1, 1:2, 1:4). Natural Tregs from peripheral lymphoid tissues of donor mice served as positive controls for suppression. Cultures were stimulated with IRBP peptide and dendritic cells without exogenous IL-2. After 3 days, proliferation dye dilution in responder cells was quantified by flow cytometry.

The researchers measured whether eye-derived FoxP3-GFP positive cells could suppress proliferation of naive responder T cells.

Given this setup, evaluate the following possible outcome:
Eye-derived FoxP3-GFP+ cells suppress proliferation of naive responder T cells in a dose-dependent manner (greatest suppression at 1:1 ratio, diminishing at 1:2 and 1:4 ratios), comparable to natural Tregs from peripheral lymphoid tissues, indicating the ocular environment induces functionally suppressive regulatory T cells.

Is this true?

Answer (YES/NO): YES